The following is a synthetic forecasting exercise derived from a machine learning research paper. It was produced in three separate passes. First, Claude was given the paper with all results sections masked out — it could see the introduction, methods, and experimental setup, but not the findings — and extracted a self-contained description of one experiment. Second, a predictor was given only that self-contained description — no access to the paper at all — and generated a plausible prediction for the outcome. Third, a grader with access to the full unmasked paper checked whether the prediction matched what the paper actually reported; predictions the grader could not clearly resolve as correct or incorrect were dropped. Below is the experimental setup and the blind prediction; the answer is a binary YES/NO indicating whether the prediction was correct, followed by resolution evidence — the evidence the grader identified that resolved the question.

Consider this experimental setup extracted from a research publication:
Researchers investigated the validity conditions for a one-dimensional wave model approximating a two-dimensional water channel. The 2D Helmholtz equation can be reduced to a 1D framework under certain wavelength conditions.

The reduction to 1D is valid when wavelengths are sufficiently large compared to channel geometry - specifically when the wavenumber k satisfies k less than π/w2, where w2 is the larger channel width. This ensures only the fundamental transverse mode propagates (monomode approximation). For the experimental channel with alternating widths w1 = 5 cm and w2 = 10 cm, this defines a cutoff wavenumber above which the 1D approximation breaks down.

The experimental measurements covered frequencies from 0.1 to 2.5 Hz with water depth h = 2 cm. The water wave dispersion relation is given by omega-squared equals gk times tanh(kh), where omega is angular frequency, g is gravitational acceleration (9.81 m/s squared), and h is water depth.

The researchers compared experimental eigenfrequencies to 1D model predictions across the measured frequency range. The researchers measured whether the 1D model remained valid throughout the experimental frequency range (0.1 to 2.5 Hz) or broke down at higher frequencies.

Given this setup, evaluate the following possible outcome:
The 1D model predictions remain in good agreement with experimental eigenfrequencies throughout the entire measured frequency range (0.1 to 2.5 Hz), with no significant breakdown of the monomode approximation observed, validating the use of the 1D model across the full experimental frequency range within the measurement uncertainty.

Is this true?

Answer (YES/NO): YES